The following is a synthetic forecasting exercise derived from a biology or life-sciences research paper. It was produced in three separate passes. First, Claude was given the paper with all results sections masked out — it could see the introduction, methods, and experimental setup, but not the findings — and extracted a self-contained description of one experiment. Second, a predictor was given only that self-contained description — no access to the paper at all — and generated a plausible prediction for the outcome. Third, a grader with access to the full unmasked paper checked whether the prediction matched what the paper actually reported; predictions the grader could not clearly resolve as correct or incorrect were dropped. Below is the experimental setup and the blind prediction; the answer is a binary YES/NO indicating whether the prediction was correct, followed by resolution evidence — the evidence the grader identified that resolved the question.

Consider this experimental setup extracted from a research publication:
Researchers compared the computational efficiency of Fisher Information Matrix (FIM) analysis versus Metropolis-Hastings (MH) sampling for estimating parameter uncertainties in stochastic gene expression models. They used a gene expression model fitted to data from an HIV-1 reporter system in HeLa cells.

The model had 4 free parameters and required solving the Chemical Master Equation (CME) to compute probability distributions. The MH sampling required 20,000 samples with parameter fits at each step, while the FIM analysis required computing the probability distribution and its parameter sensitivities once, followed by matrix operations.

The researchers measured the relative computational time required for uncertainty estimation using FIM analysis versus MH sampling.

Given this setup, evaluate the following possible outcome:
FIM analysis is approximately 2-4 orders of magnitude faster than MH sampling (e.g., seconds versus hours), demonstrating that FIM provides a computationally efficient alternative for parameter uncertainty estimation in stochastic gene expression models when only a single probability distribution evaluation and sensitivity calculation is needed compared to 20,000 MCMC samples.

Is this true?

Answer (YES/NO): YES